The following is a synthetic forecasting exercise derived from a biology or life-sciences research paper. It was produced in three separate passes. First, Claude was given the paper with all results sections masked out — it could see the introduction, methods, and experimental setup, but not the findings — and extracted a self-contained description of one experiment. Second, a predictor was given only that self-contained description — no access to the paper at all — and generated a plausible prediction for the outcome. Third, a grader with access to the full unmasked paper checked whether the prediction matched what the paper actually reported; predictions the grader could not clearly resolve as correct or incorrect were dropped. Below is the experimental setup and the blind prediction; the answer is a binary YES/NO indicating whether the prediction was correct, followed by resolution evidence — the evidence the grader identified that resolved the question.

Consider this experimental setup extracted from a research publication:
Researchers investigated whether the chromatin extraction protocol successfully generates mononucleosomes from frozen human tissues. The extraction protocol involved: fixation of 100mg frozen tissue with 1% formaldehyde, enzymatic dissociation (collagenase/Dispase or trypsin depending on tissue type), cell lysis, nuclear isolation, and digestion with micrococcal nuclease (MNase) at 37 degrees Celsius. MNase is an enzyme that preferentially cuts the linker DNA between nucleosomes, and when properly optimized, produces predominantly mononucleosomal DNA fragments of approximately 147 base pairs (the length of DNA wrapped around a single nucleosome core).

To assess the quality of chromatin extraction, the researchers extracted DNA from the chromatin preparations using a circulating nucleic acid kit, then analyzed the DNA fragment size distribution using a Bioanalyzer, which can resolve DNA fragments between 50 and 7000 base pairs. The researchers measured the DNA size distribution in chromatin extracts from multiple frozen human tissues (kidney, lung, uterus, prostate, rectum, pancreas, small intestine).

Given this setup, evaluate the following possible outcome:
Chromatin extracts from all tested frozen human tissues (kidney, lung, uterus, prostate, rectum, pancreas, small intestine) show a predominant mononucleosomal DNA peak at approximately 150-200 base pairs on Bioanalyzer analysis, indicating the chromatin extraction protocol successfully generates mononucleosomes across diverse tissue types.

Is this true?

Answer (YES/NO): YES